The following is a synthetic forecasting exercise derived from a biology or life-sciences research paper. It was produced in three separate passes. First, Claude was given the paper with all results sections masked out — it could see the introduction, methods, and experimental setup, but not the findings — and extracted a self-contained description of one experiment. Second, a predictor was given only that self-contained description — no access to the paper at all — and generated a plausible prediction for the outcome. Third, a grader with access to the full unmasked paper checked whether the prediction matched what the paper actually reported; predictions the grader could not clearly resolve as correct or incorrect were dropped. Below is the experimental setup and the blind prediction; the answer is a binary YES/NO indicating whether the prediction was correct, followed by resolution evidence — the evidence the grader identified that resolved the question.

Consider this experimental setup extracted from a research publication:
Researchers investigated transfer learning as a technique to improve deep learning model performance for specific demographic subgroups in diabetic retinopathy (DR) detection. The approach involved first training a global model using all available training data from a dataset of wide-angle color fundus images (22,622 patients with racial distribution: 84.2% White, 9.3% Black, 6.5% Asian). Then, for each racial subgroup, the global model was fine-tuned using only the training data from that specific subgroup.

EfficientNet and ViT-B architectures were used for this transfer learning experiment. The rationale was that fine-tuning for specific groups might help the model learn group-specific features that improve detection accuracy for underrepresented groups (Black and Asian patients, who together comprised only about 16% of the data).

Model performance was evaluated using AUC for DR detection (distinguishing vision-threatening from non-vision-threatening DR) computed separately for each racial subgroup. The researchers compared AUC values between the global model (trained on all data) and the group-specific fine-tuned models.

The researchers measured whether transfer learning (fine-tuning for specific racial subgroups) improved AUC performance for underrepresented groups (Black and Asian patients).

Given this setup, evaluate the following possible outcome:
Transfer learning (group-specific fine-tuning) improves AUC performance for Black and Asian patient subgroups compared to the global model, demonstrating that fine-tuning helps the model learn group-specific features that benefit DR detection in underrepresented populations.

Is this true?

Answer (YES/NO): NO